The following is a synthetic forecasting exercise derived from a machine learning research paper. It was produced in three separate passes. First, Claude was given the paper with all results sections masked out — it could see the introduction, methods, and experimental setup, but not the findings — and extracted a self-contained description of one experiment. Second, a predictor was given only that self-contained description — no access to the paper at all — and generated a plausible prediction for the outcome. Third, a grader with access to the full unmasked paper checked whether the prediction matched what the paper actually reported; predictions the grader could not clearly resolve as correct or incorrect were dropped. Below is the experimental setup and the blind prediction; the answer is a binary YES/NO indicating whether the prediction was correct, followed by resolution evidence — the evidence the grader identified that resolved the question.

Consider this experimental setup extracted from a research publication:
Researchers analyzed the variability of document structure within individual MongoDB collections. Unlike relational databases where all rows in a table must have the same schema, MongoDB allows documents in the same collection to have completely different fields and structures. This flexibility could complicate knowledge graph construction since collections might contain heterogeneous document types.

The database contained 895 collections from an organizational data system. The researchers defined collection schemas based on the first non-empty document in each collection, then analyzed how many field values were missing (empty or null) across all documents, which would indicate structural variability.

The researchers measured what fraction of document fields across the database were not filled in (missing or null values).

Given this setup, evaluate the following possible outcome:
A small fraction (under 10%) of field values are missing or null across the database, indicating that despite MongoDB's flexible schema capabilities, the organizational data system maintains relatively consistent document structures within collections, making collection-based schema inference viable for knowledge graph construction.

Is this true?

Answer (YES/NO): NO